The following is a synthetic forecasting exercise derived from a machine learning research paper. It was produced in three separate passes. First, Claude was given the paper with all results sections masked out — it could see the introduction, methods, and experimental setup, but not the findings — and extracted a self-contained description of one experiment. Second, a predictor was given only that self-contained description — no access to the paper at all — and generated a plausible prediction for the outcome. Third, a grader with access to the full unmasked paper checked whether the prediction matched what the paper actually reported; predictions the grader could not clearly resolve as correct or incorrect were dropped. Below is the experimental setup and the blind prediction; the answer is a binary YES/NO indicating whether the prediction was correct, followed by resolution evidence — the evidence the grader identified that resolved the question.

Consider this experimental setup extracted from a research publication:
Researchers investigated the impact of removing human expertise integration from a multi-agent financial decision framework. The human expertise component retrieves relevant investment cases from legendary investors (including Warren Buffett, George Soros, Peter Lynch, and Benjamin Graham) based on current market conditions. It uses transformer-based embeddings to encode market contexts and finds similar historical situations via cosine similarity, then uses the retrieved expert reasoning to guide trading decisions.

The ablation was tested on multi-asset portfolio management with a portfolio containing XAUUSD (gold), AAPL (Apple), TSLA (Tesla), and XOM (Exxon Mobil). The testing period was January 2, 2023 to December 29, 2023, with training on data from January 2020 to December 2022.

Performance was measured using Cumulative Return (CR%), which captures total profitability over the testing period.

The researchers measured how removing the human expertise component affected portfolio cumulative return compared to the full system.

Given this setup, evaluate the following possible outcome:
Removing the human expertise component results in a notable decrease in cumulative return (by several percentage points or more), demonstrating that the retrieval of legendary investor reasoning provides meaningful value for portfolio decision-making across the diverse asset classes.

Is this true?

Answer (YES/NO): YES